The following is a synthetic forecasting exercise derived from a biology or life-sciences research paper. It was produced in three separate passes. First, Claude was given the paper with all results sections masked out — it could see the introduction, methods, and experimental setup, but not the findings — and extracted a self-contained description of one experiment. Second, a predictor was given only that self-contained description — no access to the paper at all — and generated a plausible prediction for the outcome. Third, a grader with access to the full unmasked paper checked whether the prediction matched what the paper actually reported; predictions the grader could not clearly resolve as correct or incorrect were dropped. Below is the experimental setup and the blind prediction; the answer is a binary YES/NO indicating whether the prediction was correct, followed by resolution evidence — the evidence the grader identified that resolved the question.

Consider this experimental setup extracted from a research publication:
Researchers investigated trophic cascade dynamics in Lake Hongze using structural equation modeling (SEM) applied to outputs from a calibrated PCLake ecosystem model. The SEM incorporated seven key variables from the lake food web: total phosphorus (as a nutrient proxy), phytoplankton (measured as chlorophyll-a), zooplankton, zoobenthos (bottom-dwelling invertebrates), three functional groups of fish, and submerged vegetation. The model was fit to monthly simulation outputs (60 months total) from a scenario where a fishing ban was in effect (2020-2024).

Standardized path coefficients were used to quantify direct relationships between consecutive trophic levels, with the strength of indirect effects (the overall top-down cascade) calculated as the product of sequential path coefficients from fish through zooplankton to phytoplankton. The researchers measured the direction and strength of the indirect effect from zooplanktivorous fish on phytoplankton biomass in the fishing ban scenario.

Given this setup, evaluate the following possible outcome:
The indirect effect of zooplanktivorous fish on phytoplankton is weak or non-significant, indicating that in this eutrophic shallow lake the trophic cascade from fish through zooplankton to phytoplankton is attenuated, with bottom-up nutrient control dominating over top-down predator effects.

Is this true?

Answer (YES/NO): NO